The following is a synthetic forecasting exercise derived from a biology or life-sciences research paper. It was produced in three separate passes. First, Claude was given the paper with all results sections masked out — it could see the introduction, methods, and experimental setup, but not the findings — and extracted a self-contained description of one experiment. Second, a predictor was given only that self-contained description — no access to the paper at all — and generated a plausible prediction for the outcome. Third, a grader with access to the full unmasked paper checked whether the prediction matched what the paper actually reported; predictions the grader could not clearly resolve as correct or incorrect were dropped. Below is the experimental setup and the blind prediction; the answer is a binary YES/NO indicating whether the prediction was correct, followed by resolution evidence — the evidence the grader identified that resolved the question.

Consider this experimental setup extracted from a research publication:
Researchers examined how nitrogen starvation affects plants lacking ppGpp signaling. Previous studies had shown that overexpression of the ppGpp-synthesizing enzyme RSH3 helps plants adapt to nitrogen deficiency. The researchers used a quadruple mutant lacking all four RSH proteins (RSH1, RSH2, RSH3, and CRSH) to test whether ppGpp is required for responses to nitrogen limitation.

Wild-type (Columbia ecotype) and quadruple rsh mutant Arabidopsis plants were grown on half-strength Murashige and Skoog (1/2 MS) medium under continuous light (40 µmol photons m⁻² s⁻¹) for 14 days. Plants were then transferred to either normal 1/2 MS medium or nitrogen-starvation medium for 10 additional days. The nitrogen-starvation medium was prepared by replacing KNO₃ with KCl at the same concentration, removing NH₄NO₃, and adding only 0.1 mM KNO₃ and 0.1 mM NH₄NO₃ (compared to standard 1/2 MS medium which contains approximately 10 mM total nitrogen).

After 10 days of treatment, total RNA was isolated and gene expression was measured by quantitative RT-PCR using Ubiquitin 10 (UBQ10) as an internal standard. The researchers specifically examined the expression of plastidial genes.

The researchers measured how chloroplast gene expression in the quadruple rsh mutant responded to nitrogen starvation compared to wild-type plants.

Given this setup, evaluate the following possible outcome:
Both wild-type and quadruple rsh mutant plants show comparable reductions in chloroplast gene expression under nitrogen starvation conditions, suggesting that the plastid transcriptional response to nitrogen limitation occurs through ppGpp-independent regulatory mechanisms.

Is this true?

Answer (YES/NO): NO